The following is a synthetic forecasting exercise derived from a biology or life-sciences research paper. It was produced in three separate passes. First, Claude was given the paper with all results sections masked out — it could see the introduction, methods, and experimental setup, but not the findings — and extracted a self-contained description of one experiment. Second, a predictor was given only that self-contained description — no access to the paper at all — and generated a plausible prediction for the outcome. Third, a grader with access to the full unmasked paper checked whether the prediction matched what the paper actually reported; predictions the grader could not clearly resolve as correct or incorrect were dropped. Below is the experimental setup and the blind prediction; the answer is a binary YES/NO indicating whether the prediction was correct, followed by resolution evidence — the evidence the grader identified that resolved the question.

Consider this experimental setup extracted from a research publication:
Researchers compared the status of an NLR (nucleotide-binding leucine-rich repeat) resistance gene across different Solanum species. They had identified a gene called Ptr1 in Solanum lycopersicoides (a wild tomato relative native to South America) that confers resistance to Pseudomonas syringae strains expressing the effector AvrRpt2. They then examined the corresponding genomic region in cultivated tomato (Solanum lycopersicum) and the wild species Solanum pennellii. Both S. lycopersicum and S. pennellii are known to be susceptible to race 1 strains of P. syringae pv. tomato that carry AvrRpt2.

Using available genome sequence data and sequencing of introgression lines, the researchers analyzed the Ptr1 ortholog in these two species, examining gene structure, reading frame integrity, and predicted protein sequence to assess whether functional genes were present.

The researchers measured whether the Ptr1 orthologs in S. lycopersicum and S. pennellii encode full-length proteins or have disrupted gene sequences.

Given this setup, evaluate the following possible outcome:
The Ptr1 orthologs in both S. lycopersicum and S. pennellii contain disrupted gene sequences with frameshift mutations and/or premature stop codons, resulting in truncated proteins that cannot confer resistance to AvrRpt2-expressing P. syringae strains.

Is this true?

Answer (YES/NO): YES